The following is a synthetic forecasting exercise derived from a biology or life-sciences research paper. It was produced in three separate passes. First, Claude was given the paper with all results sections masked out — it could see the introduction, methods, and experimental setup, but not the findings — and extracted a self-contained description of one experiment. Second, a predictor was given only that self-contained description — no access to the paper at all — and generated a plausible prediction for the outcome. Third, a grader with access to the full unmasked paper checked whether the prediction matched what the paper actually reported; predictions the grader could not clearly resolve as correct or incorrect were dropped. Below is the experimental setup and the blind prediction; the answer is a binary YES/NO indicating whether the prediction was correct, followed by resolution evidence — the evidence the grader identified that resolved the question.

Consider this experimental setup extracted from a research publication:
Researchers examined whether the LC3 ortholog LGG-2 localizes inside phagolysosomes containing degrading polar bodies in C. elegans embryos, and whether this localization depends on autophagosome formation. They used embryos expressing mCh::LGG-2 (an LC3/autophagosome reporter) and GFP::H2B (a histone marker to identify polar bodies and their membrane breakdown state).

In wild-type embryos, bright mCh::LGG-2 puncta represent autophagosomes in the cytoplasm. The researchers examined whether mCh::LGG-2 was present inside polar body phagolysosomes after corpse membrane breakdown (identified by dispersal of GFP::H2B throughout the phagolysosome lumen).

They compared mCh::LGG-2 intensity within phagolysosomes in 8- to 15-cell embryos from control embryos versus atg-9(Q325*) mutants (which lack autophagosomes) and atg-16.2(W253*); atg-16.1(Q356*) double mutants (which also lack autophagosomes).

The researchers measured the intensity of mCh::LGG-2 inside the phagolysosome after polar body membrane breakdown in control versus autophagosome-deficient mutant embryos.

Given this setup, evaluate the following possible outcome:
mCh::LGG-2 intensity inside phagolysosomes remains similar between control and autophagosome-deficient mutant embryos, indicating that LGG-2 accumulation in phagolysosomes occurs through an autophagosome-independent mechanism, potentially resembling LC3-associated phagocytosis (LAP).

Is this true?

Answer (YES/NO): NO